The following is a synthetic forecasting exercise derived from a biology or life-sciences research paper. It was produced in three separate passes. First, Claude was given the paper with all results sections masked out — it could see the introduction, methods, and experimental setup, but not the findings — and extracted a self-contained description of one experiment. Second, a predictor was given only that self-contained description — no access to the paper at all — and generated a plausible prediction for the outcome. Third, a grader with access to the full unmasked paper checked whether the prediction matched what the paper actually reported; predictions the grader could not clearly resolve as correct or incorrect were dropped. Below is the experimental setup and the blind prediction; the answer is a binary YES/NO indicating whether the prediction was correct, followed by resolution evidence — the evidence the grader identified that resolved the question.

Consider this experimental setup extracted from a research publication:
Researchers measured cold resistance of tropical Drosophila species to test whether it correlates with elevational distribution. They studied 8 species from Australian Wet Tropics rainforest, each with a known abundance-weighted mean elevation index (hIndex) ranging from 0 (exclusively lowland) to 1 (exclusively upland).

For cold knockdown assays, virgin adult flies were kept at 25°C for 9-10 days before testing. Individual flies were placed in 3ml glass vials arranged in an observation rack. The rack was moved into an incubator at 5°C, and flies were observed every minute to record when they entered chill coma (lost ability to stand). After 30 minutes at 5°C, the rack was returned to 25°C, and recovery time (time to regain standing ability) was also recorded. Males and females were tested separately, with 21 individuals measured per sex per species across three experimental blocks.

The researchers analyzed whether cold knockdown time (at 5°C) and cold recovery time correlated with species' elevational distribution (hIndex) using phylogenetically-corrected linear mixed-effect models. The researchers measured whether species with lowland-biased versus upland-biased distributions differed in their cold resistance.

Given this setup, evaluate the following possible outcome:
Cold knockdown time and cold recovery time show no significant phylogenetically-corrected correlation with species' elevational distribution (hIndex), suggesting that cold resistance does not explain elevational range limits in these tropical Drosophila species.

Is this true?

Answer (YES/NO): YES